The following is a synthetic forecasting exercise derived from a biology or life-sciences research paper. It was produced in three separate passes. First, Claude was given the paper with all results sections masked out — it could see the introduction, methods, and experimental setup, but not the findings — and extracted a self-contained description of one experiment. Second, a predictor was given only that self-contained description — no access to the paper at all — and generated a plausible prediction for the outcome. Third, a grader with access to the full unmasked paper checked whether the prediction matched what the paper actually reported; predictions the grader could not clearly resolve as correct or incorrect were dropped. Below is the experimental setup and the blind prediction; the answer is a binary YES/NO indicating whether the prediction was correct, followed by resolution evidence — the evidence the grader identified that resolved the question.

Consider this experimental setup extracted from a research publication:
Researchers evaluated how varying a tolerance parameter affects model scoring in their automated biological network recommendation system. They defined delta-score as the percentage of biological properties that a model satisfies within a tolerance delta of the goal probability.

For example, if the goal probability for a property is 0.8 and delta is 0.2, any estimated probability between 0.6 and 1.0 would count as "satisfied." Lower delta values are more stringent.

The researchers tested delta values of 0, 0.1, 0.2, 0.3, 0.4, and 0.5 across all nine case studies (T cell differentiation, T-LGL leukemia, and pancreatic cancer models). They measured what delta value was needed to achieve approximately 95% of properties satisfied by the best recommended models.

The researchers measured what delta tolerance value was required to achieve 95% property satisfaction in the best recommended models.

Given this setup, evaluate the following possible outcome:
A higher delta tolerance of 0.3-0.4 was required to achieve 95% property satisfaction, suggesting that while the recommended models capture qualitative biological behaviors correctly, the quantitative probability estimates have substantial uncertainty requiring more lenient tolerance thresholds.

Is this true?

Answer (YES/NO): YES